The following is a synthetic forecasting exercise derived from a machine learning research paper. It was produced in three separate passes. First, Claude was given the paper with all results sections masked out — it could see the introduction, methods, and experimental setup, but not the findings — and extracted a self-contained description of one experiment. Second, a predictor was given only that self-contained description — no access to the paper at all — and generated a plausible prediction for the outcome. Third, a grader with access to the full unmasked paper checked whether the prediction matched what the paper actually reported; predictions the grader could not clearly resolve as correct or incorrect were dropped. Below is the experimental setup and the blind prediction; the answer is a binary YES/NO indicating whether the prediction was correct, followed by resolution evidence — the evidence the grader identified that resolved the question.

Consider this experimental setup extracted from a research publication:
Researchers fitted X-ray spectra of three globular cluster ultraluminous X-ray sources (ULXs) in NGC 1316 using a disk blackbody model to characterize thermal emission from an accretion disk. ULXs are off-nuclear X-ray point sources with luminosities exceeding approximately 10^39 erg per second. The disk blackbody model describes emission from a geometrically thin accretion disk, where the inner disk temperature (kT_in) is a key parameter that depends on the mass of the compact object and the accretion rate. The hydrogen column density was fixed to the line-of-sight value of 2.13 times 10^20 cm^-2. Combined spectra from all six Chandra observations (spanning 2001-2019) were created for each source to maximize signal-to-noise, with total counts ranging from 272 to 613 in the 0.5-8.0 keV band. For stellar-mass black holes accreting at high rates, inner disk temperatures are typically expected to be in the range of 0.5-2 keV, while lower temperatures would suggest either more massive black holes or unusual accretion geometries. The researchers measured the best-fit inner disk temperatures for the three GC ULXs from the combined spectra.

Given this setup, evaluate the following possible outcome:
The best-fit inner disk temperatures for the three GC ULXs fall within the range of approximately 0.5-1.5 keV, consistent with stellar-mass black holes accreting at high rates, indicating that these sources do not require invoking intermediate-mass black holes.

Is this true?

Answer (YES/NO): YES